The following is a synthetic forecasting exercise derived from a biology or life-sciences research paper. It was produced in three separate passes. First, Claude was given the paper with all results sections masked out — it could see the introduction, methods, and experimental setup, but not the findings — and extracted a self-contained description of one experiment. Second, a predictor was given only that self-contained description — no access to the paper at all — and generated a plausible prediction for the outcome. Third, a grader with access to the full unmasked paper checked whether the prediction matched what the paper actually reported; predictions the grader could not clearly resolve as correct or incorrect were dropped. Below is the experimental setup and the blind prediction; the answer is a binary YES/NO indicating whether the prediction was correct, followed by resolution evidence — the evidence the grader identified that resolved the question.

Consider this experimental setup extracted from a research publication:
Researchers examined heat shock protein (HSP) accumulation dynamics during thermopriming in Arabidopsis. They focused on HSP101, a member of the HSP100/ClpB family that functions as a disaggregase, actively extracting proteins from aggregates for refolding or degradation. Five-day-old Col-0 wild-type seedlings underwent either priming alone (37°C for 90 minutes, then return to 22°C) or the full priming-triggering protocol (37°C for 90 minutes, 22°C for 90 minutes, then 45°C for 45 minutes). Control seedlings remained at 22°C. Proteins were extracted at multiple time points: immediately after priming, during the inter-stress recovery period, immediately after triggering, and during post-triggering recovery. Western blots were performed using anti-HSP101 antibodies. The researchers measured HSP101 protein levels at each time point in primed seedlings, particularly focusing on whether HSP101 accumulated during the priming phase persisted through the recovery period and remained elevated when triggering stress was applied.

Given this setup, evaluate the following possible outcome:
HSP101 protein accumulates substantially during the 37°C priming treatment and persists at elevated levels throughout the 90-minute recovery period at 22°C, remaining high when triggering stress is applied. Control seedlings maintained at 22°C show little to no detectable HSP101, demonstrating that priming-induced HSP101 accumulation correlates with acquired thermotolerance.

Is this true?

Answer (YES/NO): YES